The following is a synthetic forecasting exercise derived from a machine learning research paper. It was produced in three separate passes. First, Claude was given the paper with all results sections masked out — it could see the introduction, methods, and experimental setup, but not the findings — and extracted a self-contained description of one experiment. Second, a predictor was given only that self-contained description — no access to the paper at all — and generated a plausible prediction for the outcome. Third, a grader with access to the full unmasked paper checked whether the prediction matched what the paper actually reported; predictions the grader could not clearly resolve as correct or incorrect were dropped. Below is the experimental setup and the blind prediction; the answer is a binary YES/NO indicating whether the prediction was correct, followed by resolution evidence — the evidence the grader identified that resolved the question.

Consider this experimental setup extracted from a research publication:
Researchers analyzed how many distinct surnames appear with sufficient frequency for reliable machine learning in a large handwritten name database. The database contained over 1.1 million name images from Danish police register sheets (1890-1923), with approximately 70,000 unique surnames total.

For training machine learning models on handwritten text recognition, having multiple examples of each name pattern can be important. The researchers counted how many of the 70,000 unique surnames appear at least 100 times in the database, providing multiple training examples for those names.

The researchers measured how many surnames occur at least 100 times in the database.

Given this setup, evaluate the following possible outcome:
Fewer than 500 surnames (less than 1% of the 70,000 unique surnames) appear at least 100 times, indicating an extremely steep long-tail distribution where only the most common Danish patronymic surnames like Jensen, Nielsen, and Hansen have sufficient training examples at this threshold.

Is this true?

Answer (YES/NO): NO